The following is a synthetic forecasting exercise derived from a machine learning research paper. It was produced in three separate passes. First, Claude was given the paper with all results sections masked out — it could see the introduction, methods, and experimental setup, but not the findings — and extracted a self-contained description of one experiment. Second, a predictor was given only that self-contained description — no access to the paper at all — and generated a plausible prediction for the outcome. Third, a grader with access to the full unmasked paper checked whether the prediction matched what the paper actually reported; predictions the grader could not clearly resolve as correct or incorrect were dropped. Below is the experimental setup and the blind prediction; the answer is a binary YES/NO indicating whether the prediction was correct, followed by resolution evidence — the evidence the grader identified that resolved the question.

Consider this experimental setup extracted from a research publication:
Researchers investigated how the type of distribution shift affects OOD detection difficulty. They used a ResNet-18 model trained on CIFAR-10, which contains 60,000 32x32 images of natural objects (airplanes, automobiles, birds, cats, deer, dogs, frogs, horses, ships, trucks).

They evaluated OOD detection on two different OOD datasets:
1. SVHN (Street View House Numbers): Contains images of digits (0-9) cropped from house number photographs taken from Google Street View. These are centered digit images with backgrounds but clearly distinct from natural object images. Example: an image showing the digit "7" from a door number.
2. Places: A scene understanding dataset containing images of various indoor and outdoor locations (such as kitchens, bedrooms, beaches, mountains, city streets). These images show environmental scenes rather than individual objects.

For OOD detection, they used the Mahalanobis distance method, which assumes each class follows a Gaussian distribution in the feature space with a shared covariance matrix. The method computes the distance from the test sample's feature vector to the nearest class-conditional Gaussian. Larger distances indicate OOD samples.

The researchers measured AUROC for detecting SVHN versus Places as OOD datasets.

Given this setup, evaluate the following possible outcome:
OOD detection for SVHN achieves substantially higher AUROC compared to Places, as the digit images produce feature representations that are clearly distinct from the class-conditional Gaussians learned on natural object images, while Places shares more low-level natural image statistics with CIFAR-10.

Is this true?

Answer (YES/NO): YES